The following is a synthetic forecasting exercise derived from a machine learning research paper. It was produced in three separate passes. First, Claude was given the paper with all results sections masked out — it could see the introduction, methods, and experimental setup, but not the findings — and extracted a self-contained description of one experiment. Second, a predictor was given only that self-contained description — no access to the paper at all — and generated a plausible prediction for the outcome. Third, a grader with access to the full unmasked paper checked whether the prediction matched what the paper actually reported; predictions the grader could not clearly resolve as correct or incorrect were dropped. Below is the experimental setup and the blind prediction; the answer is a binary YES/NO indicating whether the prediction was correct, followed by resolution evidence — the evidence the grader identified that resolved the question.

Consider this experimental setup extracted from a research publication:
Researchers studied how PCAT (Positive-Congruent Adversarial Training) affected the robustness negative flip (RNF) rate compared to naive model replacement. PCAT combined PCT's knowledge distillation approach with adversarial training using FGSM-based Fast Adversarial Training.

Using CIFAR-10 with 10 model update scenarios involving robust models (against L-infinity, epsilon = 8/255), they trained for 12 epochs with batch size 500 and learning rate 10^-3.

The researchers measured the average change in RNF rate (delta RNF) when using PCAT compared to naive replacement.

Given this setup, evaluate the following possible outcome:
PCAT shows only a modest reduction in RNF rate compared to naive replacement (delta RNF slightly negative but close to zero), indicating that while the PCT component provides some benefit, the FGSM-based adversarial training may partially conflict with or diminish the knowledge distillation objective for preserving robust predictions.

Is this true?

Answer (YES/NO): NO